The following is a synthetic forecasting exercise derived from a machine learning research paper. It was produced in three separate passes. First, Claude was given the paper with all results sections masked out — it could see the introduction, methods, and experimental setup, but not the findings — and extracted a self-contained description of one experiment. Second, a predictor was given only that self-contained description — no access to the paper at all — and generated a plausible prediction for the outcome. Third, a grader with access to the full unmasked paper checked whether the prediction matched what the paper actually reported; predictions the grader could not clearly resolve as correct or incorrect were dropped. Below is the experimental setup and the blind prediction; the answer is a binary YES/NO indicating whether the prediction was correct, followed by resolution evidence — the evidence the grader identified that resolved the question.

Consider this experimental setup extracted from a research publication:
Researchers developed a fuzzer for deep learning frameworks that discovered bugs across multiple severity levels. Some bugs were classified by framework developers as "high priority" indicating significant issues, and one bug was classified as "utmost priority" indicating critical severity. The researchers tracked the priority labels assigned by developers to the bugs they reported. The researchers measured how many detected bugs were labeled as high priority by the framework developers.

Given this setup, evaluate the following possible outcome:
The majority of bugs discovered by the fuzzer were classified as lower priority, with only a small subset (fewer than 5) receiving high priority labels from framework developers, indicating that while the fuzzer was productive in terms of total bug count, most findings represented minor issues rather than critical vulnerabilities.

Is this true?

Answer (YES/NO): NO